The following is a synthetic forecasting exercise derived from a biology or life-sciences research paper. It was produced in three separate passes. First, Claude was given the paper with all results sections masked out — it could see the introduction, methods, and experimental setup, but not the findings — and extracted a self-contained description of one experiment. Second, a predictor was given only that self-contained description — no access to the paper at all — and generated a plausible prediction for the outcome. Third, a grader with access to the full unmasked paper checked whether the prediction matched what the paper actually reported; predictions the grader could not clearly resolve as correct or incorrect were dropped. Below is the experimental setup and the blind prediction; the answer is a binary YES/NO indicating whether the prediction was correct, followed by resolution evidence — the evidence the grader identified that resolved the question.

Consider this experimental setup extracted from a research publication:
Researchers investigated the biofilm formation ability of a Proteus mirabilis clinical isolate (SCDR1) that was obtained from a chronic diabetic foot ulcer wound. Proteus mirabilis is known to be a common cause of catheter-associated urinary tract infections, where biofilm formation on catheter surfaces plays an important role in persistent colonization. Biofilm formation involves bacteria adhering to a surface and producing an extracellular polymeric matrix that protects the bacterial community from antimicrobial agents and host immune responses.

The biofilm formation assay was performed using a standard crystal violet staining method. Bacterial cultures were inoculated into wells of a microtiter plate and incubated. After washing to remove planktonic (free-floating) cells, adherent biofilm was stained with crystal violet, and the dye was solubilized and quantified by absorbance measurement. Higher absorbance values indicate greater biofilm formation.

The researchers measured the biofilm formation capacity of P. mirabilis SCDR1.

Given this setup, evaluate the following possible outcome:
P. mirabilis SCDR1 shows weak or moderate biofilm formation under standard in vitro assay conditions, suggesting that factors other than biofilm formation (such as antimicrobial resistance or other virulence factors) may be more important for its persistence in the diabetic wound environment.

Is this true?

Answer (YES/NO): NO